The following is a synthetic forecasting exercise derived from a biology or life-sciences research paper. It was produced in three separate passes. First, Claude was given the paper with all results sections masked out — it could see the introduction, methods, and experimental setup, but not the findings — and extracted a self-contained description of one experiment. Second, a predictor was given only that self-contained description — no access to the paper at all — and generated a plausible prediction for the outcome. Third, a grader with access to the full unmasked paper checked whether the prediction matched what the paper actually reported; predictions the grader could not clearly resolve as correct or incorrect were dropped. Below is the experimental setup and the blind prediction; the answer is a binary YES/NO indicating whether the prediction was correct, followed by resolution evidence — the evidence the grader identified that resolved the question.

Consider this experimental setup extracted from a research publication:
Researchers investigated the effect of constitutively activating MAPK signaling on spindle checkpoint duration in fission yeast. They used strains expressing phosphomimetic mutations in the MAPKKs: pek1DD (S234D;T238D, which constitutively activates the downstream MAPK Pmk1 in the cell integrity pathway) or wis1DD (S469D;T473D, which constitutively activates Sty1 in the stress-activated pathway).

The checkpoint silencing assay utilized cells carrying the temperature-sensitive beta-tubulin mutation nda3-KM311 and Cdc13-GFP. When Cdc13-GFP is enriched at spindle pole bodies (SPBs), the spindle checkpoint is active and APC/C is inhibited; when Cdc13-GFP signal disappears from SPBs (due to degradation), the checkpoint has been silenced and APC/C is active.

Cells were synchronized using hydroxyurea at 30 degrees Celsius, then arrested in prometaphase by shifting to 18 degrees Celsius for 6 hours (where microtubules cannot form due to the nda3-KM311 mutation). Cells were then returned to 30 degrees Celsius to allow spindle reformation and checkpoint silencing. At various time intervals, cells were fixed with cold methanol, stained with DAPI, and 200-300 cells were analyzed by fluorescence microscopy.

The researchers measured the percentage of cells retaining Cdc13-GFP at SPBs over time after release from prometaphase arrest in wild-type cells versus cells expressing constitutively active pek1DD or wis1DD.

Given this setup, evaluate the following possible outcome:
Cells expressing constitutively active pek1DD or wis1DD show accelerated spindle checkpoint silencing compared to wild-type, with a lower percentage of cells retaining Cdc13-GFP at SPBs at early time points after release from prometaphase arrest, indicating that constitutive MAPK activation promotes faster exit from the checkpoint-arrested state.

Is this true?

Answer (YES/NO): NO